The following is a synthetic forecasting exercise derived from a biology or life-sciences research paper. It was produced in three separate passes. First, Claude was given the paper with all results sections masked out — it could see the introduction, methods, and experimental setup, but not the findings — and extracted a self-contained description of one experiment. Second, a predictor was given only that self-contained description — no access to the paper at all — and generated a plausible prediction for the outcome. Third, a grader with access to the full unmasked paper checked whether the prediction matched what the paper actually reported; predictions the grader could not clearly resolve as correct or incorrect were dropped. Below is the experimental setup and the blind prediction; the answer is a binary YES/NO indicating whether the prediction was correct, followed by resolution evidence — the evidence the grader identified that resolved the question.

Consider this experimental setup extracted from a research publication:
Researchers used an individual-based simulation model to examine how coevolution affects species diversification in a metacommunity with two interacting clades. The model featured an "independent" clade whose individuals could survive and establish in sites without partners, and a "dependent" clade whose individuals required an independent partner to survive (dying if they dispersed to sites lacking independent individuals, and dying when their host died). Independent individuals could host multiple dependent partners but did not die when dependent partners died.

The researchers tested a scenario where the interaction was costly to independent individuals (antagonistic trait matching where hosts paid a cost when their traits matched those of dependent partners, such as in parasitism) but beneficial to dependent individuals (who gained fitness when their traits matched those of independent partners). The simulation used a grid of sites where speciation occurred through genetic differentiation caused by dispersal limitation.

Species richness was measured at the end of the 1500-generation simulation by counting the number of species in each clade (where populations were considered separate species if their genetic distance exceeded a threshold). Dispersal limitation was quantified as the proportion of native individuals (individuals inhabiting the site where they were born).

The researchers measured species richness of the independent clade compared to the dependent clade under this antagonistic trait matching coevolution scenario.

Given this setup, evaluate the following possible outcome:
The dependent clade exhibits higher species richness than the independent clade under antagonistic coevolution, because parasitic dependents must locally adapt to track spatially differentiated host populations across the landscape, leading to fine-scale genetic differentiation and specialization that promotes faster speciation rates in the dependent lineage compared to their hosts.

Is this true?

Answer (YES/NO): NO